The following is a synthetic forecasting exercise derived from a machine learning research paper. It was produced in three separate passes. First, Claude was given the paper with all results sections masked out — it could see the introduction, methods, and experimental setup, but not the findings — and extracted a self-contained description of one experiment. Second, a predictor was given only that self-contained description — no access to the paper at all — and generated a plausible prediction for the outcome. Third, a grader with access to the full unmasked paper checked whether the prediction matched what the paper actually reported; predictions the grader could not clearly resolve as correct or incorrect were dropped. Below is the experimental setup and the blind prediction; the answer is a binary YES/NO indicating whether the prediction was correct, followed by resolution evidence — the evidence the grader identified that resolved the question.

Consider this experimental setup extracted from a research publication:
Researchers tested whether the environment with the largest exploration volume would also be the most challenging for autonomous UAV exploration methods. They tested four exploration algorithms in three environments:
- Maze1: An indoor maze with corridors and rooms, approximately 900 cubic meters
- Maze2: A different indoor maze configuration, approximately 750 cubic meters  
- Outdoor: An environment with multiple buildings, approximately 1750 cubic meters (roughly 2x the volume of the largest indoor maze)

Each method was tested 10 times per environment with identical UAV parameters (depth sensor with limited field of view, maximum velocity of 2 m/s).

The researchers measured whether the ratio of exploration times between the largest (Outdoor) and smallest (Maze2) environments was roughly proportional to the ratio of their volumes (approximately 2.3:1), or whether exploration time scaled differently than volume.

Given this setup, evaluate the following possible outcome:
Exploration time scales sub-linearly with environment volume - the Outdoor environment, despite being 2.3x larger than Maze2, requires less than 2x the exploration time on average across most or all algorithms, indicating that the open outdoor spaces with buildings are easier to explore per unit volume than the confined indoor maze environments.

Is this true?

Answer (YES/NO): YES